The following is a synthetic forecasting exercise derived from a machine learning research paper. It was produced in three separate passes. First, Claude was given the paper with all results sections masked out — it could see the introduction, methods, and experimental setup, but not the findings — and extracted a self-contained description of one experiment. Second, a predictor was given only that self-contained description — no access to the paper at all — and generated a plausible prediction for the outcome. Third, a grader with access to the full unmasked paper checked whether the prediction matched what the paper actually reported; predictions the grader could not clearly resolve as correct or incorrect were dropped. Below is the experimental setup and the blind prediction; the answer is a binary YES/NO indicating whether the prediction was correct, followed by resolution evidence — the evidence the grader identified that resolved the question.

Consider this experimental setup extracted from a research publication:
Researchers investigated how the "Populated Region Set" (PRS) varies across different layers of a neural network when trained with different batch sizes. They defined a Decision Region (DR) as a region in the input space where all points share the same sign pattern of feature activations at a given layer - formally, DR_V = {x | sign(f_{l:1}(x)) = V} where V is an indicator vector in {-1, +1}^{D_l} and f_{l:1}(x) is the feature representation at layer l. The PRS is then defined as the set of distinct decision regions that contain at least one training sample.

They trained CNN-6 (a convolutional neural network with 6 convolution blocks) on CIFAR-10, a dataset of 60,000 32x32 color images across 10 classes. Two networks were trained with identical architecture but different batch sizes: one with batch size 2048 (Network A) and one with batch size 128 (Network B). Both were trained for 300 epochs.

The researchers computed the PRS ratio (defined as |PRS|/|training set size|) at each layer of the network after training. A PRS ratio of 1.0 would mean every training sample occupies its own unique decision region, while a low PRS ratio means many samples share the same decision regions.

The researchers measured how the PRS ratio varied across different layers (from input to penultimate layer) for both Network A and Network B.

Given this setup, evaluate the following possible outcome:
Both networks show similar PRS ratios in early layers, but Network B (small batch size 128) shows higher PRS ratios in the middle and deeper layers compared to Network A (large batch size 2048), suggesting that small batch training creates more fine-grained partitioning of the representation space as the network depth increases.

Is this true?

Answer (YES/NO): NO